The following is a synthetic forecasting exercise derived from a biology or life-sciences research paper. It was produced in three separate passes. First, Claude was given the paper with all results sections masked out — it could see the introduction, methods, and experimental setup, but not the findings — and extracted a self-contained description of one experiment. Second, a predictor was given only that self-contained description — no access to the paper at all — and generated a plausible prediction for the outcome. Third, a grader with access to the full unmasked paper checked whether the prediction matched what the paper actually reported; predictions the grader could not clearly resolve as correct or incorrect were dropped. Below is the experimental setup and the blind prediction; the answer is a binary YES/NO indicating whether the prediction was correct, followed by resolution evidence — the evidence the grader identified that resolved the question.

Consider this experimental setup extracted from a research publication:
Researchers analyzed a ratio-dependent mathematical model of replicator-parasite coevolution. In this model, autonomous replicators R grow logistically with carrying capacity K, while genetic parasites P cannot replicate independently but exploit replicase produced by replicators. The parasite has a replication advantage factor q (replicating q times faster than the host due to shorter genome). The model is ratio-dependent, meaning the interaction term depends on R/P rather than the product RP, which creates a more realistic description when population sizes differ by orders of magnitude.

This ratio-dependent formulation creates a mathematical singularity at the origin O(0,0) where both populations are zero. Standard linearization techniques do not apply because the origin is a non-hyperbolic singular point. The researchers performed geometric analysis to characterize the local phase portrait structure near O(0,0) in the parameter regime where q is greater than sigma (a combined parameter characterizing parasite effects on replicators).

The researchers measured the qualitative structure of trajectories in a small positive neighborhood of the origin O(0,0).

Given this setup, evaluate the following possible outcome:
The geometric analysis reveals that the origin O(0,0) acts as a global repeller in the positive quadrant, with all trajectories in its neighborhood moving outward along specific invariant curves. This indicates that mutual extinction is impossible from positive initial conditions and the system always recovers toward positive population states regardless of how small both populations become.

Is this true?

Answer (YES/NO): NO